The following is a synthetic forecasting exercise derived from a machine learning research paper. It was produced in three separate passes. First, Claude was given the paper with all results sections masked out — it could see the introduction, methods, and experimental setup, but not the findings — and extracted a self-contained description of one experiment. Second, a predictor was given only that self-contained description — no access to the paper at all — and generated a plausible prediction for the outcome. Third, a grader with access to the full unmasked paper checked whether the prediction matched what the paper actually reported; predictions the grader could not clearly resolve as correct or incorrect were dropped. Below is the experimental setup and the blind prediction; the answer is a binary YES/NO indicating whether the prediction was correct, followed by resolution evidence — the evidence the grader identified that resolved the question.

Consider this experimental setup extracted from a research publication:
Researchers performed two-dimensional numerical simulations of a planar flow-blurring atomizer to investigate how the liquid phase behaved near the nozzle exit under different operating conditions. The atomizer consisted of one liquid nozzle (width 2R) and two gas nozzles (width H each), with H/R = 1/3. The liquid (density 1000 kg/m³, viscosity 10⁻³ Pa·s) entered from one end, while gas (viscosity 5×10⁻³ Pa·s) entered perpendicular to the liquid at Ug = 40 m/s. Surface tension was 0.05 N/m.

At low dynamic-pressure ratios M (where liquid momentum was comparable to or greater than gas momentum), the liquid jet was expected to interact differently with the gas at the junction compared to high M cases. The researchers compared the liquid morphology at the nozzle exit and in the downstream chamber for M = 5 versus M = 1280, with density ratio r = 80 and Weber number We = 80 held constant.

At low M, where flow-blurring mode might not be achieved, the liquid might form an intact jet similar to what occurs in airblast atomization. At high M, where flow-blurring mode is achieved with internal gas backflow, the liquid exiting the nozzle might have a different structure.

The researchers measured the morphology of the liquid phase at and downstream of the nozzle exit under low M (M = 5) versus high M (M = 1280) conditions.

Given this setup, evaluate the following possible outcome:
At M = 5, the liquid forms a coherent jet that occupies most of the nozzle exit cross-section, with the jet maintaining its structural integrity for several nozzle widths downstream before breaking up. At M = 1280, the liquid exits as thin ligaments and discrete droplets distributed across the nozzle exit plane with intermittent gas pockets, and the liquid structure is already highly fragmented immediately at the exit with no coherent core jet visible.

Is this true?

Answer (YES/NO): NO